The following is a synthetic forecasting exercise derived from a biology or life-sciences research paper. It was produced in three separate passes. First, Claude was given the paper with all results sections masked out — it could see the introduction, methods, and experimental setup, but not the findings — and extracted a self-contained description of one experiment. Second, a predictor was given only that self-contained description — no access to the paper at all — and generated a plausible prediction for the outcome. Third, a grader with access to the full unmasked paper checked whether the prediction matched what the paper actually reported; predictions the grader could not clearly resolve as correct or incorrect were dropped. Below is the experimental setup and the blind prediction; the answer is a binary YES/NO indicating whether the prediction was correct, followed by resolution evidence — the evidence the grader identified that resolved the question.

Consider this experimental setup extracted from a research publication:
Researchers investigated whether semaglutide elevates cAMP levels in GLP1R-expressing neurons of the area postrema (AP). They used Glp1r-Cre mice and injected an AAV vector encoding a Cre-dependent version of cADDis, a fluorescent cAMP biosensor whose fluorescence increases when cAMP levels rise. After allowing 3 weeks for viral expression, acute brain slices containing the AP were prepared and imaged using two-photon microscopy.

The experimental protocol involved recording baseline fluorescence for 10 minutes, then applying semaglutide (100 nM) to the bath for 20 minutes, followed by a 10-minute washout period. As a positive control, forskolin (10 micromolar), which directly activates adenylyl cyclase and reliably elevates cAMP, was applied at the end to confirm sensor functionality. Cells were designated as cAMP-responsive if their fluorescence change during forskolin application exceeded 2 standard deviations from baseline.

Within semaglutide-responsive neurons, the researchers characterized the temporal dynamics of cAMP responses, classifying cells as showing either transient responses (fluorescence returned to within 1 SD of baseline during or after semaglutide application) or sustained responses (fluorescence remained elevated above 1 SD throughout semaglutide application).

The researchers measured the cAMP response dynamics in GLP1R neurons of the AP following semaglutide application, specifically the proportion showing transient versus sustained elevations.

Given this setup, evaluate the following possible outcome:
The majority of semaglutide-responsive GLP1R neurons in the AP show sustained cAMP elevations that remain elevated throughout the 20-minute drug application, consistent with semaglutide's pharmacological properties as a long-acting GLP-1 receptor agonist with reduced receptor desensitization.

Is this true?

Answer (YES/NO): YES